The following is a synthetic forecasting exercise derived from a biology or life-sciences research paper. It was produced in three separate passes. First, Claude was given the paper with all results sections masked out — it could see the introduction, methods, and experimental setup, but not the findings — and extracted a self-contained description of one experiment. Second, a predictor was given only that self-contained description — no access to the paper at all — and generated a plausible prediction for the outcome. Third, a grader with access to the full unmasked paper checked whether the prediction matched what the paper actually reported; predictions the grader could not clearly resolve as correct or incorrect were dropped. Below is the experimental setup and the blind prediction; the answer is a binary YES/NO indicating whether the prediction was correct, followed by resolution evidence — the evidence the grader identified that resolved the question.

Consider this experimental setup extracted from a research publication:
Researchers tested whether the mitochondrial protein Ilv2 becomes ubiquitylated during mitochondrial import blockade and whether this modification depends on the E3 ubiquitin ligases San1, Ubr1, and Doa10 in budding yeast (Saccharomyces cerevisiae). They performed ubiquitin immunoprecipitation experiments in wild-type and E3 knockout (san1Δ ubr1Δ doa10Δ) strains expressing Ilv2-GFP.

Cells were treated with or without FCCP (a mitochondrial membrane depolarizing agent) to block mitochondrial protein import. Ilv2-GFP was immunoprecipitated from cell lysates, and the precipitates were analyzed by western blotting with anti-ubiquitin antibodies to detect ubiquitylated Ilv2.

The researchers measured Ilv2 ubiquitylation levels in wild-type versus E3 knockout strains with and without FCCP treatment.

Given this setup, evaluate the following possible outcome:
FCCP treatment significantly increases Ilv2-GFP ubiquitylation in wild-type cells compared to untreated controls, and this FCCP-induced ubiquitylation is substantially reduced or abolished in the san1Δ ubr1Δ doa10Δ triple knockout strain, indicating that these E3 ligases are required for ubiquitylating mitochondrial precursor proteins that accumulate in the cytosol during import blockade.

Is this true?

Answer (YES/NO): YES